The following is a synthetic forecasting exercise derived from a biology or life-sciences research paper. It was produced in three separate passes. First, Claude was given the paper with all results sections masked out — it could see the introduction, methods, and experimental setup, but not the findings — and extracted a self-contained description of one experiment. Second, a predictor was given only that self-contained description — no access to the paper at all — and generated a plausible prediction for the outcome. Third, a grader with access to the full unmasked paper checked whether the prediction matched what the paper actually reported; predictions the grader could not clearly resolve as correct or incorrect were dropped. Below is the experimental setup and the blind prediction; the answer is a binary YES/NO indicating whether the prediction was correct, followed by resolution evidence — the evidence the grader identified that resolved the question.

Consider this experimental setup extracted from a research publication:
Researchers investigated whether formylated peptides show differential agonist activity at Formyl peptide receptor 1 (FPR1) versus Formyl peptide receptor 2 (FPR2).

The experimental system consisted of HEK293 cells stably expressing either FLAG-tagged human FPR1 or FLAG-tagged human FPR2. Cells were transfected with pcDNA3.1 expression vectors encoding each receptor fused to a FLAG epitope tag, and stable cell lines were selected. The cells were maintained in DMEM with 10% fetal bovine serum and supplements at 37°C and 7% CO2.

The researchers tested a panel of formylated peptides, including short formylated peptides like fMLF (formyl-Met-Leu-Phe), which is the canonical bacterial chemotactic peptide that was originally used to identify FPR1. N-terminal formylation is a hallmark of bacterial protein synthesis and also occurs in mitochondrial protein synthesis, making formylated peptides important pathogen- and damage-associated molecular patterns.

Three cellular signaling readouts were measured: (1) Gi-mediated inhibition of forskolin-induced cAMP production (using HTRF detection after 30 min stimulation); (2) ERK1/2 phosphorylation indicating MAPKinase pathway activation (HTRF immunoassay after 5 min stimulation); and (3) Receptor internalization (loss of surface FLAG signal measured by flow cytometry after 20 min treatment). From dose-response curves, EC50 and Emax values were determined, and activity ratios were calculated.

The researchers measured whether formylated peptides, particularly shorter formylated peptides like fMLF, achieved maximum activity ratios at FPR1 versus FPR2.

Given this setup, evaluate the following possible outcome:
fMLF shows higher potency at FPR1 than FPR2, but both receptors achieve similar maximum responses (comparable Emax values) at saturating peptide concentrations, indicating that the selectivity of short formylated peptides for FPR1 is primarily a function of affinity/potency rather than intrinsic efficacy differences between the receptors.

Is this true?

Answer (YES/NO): NO